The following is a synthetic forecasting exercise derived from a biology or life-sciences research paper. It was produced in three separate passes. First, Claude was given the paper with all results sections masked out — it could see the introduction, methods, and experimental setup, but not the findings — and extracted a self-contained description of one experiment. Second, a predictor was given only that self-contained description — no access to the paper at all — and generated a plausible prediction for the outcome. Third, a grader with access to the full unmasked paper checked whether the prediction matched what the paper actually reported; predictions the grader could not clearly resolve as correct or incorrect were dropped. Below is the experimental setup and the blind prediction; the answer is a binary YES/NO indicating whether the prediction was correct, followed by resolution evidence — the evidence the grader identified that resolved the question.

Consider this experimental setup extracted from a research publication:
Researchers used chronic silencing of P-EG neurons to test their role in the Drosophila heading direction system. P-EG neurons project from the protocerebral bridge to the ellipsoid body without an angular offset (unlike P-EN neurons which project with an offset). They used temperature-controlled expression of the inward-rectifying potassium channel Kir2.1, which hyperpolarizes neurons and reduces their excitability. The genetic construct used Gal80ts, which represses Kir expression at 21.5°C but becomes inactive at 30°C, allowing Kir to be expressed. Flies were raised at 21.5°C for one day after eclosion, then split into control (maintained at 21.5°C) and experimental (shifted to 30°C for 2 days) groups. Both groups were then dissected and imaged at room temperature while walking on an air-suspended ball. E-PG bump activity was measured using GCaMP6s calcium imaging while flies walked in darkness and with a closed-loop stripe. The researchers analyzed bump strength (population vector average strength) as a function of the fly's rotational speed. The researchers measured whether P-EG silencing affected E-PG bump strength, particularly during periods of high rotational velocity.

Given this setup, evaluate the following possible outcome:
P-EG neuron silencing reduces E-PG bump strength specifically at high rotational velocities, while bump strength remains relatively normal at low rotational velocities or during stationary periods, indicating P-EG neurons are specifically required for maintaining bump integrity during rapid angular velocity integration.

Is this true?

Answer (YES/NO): NO